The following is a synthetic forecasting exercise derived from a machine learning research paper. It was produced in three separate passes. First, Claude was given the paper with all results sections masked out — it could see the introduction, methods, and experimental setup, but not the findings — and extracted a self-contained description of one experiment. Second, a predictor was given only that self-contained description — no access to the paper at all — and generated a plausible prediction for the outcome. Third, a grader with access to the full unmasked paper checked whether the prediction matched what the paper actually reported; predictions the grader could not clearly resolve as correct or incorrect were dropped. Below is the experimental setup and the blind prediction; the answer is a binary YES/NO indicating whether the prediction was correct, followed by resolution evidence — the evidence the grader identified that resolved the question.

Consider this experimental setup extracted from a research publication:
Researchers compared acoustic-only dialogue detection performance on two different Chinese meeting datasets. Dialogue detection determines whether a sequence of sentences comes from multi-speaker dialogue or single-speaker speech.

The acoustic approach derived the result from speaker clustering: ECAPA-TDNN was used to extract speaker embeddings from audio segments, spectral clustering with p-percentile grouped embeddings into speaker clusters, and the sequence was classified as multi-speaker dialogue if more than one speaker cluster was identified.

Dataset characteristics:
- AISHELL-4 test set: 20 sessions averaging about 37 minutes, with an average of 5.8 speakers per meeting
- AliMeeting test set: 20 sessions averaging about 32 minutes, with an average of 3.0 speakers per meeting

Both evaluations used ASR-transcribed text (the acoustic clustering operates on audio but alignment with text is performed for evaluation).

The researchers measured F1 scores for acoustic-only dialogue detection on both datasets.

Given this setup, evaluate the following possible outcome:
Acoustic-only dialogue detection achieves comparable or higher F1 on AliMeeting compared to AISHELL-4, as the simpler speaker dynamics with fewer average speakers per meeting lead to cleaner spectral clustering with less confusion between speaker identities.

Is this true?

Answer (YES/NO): YES